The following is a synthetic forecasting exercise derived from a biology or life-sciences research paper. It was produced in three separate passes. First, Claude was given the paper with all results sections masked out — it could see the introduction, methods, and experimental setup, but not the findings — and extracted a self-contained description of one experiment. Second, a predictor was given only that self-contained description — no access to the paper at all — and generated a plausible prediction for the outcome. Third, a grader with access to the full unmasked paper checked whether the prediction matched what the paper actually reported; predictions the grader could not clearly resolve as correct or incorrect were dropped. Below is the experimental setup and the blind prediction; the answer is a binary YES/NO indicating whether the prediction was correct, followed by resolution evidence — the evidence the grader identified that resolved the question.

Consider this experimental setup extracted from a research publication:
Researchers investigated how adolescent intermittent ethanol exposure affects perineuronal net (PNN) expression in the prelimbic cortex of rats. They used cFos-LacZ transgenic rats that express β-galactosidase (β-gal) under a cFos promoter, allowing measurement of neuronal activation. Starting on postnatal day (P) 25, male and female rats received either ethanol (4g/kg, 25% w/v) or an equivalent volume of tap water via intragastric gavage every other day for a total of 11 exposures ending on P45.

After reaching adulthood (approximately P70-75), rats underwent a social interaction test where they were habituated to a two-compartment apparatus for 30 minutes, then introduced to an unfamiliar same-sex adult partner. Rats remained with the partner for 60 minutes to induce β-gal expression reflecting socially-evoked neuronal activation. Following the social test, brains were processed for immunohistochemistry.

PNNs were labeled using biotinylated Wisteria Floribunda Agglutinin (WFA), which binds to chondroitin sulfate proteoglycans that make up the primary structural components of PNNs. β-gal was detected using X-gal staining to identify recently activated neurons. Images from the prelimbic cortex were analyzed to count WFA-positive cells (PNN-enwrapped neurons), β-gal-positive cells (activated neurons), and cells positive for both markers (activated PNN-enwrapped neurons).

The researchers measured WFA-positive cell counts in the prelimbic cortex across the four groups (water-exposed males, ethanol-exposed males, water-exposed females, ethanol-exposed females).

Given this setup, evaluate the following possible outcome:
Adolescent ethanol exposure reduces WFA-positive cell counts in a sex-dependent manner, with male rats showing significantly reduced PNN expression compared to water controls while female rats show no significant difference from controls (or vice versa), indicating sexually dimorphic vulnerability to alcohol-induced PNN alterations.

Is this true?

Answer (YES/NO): NO